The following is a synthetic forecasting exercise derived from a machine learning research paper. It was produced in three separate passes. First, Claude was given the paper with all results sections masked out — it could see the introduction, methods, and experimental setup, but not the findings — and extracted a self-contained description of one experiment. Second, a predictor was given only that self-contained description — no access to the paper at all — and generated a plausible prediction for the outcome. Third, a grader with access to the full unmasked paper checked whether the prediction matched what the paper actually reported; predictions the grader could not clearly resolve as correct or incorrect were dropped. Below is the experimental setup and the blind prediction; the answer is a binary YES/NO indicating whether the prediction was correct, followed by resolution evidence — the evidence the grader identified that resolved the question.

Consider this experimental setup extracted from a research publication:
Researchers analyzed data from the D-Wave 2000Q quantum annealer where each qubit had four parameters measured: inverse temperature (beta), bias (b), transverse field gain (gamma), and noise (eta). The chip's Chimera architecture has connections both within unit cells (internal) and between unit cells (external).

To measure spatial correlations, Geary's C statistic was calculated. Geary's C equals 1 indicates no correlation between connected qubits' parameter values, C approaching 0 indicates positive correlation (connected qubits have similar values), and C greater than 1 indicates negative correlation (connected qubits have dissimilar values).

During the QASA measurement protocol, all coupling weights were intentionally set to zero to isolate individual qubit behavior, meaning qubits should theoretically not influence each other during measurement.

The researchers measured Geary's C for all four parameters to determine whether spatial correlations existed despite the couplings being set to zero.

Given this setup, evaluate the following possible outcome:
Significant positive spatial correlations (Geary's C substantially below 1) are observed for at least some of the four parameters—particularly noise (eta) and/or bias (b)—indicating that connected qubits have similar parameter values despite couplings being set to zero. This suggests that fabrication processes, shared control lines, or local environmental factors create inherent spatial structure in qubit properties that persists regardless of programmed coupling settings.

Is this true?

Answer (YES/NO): NO